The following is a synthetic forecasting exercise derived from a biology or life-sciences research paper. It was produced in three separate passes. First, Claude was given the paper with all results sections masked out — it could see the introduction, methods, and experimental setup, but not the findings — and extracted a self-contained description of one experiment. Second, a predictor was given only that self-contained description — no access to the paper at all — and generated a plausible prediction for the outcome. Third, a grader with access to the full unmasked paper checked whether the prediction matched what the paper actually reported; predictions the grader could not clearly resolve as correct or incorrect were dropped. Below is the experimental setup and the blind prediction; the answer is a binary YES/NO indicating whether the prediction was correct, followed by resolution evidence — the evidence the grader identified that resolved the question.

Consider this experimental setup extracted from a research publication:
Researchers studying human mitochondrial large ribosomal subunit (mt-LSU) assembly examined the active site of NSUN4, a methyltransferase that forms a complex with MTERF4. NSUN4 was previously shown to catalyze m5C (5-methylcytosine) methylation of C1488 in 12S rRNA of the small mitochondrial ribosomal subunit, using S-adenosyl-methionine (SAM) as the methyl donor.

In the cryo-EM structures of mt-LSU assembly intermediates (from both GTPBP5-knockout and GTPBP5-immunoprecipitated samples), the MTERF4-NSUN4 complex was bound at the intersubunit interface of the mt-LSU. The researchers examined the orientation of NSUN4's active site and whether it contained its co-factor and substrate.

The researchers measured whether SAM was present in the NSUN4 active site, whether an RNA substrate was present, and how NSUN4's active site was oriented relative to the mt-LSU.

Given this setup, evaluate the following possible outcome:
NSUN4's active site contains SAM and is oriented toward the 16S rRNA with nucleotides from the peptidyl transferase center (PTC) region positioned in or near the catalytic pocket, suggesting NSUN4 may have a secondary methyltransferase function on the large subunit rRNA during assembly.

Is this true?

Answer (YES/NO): NO